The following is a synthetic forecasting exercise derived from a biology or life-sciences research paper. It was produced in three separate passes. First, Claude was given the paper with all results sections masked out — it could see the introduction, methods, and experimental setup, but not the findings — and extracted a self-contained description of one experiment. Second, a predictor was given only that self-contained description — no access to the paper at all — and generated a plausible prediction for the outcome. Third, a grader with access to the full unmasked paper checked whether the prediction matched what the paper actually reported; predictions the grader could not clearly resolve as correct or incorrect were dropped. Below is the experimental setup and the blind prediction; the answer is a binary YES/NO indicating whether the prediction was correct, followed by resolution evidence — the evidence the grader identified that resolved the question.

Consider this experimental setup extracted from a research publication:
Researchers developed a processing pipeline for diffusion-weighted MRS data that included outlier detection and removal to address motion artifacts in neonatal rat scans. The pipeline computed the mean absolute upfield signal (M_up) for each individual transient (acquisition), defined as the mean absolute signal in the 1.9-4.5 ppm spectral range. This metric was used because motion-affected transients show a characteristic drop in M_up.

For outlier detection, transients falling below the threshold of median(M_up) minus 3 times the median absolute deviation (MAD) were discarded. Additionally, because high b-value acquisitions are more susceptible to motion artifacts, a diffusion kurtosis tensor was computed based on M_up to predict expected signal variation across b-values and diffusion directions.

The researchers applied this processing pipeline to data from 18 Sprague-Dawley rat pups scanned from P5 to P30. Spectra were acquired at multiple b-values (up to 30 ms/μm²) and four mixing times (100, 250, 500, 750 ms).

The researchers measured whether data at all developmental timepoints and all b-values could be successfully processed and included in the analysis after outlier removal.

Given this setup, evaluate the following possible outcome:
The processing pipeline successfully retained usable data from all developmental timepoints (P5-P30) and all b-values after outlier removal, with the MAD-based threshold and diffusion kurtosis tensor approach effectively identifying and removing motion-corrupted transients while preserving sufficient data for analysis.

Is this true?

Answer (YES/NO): NO